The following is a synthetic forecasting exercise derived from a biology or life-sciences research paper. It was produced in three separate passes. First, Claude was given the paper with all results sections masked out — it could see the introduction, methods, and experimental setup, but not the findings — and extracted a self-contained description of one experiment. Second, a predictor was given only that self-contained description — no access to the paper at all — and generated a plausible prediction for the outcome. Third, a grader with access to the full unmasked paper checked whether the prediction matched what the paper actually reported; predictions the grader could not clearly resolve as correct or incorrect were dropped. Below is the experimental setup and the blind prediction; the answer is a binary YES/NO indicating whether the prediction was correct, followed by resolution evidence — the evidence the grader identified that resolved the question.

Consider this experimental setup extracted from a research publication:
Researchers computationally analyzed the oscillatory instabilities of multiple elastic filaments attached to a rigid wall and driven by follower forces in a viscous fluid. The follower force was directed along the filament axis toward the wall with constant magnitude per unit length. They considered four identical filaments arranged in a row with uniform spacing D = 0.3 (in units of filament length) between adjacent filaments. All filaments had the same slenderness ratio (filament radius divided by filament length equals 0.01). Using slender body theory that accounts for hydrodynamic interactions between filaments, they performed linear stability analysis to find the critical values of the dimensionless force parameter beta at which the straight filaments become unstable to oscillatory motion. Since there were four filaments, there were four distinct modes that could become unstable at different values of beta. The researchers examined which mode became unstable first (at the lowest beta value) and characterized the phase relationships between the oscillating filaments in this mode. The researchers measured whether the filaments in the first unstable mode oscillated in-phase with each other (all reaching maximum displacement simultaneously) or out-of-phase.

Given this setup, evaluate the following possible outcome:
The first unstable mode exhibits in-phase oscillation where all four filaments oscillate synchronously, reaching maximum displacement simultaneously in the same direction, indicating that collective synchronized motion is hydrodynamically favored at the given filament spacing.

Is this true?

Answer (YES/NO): YES